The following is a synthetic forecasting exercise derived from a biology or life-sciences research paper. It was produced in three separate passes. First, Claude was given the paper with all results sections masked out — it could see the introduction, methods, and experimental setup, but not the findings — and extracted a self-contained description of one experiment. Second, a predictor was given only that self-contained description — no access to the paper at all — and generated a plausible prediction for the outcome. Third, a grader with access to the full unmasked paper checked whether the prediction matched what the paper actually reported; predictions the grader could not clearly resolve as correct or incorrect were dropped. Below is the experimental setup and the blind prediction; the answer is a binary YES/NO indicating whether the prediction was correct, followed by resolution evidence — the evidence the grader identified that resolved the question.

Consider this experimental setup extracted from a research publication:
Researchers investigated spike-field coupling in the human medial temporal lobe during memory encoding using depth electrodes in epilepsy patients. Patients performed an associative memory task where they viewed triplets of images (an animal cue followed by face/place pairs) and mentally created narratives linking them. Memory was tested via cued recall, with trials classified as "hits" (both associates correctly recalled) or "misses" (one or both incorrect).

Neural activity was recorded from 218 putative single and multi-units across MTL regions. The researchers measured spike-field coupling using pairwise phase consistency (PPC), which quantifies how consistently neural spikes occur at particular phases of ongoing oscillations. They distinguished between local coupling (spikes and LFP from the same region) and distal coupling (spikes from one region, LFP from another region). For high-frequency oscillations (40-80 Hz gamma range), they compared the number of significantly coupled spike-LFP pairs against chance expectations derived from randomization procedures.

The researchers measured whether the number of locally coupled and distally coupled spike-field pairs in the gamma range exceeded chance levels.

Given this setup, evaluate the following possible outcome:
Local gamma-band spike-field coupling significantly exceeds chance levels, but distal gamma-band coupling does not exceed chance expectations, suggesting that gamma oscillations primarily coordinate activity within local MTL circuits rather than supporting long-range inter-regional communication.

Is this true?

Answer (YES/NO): YES